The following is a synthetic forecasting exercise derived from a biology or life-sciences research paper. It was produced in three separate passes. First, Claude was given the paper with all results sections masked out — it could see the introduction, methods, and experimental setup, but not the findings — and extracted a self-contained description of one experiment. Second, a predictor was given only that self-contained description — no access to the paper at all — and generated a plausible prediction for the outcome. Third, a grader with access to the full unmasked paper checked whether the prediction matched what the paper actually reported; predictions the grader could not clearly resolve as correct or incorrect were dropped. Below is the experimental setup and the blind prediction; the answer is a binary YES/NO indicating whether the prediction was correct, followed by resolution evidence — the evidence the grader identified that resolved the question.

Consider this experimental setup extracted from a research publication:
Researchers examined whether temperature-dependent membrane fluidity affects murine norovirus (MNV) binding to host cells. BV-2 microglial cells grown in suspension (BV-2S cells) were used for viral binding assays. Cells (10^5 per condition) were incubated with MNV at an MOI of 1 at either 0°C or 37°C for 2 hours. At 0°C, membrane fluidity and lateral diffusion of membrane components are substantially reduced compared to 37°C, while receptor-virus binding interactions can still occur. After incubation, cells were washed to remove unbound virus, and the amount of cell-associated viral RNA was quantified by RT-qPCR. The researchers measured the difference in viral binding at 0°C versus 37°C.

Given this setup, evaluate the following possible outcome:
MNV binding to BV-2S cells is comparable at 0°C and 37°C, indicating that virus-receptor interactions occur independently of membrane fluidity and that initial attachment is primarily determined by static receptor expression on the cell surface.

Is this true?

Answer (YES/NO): NO